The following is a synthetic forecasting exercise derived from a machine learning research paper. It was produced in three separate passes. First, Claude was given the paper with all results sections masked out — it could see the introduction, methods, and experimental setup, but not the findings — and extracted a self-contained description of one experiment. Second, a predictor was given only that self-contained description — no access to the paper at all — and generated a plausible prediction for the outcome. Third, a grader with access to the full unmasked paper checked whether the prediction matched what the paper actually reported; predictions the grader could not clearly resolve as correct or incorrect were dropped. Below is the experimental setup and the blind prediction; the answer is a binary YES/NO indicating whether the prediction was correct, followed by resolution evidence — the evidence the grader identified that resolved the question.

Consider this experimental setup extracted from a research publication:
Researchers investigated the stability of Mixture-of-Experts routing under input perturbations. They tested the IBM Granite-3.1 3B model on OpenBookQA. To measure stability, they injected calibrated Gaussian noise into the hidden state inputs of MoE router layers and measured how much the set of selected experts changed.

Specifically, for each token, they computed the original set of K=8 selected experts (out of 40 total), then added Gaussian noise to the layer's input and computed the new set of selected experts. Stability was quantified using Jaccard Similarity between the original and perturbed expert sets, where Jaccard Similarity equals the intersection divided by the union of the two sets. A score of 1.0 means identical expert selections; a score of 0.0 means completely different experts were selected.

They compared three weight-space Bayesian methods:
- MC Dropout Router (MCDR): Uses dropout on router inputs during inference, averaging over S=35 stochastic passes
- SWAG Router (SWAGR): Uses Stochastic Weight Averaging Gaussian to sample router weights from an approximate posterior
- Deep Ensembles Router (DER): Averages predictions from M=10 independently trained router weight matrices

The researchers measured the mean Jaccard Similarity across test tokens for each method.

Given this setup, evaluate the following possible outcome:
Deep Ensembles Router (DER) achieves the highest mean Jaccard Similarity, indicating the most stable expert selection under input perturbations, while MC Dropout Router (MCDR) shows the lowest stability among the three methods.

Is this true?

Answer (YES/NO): NO